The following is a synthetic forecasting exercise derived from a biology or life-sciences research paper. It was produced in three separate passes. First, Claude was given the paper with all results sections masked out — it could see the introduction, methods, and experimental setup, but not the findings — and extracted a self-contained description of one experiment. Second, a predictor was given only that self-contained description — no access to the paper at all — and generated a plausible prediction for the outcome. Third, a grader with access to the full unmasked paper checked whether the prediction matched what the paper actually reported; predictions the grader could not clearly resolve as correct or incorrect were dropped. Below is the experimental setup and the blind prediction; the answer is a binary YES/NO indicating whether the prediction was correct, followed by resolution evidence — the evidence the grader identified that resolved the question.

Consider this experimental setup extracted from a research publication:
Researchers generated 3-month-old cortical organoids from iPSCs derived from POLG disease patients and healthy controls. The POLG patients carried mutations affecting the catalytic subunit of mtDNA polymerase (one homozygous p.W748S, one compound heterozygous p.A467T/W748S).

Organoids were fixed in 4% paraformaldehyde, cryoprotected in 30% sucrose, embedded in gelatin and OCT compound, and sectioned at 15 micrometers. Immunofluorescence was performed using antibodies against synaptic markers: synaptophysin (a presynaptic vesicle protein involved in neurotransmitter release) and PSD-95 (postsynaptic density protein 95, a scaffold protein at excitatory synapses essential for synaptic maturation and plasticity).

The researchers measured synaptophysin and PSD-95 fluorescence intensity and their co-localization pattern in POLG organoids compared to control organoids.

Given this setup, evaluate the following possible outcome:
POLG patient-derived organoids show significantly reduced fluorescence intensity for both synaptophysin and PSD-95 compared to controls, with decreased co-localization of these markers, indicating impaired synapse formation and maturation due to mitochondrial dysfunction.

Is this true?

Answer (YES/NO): NO